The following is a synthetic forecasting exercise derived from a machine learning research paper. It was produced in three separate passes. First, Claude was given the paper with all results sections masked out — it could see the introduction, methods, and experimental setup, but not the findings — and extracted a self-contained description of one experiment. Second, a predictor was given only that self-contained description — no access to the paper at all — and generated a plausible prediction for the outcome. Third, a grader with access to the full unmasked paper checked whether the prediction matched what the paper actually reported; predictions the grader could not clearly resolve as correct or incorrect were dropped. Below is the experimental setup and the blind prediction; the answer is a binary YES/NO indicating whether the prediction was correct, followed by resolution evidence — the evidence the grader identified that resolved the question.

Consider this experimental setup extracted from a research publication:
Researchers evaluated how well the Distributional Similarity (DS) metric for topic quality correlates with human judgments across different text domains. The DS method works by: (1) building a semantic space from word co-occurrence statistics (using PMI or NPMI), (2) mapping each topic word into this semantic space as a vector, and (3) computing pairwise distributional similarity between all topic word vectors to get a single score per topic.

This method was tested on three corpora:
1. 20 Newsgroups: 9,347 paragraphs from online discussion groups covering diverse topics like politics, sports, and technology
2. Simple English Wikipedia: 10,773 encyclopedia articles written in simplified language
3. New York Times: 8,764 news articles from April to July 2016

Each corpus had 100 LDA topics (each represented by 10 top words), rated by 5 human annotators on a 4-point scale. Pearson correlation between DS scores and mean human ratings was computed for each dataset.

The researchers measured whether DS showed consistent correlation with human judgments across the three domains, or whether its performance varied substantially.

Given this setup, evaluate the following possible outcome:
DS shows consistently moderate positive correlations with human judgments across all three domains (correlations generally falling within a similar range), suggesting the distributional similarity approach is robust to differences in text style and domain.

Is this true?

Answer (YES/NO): YES